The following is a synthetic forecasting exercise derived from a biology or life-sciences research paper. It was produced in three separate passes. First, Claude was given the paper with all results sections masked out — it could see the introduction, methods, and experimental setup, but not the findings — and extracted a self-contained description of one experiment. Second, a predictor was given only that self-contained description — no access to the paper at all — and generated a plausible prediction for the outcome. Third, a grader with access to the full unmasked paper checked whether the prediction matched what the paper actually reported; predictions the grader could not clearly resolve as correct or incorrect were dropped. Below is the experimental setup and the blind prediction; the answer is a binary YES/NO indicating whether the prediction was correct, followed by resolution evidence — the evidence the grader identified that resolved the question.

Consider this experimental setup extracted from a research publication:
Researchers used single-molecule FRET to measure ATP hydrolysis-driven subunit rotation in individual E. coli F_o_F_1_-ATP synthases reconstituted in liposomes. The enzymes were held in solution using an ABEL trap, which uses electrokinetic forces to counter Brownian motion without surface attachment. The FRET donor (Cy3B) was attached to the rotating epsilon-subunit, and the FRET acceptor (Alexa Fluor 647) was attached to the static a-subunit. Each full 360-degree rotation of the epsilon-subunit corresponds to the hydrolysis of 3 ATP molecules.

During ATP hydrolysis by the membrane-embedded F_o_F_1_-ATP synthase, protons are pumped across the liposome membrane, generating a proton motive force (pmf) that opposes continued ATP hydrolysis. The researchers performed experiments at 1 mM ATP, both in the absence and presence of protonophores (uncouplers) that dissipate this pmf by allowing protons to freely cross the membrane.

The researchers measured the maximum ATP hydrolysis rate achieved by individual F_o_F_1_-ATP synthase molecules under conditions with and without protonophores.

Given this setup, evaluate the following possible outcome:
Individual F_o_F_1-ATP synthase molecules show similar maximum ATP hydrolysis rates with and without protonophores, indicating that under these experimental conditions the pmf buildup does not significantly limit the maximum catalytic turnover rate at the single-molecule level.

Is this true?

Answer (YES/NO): NO